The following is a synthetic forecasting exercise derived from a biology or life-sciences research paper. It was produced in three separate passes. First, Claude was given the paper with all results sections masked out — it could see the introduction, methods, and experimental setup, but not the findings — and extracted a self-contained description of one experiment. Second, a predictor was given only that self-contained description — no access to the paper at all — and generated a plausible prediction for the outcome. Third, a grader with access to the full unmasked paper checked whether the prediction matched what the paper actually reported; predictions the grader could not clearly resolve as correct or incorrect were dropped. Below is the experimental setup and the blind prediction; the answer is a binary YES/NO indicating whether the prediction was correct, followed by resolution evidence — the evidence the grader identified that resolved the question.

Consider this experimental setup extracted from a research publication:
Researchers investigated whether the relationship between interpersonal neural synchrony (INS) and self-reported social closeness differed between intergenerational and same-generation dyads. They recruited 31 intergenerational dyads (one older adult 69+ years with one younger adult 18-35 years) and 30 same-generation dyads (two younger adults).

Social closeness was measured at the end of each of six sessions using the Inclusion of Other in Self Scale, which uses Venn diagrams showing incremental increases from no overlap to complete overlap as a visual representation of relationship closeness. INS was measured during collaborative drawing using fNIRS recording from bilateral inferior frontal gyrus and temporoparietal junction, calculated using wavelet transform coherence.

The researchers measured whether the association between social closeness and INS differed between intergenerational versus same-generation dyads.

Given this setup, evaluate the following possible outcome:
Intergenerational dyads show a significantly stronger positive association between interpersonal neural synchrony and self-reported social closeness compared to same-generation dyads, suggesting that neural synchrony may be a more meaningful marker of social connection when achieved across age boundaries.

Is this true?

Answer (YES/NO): NO